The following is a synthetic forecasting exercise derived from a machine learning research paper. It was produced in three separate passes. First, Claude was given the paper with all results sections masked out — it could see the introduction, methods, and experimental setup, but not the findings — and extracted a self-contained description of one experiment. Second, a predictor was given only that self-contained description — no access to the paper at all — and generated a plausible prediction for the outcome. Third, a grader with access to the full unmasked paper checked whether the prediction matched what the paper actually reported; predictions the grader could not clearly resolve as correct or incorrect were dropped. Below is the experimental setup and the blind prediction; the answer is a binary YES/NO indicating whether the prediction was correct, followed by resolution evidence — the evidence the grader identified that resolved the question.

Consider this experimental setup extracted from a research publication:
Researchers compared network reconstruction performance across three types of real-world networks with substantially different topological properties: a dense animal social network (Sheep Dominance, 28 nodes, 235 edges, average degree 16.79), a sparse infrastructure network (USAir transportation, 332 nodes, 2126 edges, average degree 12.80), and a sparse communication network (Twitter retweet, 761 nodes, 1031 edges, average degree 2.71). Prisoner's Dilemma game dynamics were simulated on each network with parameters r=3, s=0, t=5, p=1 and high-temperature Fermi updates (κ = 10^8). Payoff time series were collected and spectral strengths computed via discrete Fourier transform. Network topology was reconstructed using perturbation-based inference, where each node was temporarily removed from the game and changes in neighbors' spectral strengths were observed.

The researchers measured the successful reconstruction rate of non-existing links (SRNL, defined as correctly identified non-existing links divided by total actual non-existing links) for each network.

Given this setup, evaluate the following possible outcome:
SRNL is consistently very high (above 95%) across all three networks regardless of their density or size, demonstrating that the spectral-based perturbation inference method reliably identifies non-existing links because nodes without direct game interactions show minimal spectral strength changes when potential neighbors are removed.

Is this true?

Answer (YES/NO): NO